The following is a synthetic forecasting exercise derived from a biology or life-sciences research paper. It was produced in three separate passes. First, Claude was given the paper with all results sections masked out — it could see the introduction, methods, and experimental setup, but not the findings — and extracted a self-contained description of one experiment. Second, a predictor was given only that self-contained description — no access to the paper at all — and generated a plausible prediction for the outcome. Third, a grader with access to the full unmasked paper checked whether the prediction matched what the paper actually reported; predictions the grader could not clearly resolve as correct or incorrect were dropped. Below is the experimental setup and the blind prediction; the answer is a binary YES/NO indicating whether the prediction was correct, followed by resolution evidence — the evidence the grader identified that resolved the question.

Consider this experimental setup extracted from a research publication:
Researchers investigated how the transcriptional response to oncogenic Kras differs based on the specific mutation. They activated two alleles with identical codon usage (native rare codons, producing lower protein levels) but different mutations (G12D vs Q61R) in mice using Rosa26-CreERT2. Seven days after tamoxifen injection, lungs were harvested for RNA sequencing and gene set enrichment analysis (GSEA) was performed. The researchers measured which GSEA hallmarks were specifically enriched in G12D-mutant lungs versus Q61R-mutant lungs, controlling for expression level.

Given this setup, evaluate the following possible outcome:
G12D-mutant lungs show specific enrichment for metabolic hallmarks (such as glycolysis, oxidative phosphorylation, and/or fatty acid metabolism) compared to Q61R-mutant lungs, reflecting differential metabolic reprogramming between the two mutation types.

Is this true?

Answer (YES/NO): NO